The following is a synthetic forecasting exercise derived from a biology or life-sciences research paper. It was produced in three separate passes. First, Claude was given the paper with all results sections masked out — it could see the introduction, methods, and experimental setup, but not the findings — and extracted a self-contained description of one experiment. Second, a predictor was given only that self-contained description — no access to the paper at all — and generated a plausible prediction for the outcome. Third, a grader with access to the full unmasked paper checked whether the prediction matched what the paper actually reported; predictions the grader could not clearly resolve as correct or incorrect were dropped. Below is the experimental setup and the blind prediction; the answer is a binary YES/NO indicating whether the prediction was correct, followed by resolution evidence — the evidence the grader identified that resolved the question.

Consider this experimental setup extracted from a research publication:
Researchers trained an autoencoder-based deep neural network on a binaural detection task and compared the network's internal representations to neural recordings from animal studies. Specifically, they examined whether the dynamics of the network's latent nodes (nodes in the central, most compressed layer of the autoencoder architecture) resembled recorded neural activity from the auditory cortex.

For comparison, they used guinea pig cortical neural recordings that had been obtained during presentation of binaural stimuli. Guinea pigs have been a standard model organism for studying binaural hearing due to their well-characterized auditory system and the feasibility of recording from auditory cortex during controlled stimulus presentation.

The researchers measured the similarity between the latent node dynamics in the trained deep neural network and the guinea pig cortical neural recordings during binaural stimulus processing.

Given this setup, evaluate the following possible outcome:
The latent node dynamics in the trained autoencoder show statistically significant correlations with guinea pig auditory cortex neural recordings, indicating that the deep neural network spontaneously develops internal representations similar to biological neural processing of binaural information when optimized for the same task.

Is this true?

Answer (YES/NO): NO